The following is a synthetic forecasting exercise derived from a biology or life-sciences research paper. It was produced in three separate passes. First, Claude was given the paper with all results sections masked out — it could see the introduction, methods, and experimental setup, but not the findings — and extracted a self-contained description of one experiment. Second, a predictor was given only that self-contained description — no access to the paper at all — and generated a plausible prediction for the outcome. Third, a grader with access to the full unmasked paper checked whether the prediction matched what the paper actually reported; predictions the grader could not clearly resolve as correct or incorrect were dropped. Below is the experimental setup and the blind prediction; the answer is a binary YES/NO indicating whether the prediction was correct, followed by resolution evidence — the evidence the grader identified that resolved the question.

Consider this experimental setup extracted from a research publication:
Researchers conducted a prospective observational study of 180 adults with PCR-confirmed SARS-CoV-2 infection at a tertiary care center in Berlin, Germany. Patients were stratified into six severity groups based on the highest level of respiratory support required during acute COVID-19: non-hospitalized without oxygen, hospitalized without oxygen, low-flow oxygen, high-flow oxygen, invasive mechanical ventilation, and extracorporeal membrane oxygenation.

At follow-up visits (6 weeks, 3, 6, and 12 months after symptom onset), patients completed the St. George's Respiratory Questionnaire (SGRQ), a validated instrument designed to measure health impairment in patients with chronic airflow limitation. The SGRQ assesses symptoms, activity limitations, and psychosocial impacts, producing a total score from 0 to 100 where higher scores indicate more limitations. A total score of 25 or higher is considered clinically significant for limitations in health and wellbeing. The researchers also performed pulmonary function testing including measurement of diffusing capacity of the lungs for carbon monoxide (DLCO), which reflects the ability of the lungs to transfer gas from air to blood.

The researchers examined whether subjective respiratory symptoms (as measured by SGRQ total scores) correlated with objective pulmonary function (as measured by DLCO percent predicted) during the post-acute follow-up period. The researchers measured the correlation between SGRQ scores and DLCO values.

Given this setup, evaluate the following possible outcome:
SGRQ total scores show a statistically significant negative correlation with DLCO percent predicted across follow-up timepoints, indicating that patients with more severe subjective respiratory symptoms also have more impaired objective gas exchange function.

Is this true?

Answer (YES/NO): YES